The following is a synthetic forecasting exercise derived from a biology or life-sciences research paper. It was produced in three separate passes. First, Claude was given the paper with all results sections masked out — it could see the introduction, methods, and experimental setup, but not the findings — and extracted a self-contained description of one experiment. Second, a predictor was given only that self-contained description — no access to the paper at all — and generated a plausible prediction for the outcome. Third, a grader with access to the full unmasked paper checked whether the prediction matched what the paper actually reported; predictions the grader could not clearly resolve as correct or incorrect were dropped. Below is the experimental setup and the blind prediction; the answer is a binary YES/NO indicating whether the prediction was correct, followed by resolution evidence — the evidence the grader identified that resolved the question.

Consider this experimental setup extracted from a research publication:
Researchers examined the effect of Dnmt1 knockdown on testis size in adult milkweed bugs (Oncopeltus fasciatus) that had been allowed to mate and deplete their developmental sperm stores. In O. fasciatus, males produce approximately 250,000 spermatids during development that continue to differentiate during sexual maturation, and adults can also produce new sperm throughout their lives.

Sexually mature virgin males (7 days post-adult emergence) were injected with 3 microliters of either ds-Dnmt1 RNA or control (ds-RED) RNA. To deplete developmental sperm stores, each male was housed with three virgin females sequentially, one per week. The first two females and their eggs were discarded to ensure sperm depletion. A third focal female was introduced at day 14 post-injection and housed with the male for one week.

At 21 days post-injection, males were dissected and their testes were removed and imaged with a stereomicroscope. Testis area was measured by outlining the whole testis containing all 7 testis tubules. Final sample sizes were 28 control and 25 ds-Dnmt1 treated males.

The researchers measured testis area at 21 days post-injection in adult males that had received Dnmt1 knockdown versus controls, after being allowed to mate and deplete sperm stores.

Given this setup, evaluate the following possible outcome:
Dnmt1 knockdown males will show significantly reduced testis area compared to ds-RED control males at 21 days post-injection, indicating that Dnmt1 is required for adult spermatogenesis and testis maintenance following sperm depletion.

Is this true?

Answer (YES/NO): YES